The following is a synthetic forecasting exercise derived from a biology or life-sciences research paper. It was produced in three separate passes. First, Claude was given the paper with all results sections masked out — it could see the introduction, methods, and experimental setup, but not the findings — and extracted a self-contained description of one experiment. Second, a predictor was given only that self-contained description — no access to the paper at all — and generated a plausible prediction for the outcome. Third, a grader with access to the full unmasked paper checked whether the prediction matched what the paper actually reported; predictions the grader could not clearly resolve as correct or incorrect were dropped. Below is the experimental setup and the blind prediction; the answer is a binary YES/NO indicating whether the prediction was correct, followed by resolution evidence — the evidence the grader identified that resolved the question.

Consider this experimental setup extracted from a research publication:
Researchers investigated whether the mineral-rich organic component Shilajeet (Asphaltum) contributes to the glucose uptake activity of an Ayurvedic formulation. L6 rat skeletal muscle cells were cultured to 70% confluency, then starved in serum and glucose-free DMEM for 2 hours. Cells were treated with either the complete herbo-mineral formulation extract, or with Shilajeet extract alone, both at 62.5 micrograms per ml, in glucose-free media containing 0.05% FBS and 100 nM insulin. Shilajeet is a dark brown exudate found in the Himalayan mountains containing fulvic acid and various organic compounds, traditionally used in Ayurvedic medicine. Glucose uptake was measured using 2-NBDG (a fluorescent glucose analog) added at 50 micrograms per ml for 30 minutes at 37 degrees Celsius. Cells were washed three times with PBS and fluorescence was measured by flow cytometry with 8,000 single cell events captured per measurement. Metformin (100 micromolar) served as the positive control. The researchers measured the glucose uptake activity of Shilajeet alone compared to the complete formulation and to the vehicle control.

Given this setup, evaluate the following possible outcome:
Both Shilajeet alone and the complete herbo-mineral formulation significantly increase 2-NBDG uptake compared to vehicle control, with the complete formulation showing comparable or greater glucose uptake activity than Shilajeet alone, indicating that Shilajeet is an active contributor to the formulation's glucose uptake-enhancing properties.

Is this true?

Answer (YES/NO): YES